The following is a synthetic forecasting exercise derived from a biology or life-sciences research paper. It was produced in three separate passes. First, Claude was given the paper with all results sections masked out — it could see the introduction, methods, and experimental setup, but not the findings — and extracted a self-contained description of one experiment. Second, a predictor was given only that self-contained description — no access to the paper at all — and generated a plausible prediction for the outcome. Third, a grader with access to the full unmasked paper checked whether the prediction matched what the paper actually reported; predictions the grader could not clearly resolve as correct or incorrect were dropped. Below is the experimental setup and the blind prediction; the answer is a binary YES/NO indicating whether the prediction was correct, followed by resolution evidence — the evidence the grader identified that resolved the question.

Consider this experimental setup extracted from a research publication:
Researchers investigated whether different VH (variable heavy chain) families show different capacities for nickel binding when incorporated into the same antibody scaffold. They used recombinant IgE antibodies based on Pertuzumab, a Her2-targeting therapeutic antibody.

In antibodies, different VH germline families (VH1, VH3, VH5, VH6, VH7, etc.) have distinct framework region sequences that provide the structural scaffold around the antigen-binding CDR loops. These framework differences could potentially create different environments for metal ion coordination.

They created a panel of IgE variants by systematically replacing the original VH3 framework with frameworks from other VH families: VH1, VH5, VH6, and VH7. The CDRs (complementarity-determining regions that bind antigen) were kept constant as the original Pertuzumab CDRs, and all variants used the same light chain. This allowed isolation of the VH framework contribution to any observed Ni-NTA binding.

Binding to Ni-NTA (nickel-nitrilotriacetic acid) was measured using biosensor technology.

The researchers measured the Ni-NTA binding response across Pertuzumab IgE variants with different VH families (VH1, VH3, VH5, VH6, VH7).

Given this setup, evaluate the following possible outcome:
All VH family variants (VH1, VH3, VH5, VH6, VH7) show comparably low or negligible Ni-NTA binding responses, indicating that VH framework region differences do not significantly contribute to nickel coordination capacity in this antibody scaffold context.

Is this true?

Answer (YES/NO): NO